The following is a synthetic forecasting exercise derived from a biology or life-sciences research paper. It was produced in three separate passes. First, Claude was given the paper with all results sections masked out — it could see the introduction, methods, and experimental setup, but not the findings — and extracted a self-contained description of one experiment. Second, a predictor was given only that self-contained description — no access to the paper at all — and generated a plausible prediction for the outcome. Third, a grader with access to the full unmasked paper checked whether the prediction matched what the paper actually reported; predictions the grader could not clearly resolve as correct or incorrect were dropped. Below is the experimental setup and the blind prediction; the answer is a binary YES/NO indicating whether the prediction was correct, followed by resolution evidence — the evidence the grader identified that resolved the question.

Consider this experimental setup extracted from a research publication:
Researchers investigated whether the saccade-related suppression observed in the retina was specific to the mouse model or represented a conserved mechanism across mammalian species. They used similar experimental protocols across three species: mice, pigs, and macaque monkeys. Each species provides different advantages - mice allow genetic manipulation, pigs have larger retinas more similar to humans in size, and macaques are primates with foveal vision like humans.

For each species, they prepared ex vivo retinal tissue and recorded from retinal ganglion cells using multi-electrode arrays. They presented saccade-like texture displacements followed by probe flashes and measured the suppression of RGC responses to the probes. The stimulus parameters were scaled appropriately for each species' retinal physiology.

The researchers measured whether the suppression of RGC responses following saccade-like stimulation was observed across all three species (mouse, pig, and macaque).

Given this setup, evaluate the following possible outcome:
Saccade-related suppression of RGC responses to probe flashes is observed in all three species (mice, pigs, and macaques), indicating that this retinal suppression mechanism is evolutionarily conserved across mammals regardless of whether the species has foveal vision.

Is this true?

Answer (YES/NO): YES